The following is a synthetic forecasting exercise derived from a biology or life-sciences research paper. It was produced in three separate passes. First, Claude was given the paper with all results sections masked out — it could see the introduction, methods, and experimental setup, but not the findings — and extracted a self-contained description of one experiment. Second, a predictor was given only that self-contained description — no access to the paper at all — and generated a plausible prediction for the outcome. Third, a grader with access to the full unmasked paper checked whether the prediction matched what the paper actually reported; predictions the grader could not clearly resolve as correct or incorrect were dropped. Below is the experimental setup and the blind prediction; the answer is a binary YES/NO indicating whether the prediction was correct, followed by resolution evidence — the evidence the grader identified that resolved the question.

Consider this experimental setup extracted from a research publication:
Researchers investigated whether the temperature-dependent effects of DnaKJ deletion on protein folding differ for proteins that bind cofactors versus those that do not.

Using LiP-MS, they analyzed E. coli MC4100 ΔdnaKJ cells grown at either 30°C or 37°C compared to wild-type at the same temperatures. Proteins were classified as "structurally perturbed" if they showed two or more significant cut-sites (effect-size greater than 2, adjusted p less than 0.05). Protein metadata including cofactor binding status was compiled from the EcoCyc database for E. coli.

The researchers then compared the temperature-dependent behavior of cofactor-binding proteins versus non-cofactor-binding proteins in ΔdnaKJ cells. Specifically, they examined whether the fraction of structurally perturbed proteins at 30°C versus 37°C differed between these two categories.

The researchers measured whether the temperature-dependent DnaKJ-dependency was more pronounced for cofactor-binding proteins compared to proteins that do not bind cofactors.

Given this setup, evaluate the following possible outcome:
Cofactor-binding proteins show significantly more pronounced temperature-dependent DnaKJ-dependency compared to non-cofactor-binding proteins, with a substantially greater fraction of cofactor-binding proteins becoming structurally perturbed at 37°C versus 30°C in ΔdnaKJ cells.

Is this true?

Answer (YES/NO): NO